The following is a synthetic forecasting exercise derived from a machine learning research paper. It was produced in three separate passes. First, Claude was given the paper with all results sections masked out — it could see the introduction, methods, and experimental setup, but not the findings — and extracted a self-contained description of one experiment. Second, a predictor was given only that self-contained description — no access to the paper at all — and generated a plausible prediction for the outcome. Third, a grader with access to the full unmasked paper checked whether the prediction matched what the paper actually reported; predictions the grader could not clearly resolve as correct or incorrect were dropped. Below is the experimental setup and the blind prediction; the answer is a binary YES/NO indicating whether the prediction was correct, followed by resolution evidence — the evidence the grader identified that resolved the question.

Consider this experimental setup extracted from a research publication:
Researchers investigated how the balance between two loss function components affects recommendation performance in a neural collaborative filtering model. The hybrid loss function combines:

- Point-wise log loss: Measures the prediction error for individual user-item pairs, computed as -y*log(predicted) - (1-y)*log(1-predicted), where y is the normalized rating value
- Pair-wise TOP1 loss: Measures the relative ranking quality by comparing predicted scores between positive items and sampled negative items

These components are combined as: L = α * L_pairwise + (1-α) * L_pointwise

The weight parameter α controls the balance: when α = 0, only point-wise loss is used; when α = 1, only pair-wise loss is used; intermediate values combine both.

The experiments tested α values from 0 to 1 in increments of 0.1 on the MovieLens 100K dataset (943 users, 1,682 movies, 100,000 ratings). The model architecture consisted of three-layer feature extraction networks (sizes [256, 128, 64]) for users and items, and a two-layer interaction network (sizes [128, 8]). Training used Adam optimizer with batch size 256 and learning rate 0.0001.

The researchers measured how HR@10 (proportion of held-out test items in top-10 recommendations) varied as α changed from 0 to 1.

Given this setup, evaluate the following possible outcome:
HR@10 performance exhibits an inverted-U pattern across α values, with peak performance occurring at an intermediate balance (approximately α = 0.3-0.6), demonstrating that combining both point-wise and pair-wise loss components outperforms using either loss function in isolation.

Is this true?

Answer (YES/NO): NO